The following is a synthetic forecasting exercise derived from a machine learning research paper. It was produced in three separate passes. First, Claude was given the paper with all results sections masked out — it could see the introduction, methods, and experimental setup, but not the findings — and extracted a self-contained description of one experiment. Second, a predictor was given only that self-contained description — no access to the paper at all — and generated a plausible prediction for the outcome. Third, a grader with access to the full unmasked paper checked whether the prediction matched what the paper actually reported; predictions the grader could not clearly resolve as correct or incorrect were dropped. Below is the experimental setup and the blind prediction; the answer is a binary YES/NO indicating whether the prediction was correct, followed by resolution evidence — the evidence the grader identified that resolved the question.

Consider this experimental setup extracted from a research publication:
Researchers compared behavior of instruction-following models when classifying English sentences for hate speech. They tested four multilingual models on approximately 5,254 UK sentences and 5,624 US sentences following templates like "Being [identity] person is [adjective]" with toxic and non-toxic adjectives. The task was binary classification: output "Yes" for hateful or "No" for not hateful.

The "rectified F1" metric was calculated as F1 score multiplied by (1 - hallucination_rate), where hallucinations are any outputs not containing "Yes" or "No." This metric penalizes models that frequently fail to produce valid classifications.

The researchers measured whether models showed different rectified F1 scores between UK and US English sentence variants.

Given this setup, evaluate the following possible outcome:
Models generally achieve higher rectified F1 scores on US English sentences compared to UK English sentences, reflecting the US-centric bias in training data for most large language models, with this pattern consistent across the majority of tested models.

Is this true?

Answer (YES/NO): NO